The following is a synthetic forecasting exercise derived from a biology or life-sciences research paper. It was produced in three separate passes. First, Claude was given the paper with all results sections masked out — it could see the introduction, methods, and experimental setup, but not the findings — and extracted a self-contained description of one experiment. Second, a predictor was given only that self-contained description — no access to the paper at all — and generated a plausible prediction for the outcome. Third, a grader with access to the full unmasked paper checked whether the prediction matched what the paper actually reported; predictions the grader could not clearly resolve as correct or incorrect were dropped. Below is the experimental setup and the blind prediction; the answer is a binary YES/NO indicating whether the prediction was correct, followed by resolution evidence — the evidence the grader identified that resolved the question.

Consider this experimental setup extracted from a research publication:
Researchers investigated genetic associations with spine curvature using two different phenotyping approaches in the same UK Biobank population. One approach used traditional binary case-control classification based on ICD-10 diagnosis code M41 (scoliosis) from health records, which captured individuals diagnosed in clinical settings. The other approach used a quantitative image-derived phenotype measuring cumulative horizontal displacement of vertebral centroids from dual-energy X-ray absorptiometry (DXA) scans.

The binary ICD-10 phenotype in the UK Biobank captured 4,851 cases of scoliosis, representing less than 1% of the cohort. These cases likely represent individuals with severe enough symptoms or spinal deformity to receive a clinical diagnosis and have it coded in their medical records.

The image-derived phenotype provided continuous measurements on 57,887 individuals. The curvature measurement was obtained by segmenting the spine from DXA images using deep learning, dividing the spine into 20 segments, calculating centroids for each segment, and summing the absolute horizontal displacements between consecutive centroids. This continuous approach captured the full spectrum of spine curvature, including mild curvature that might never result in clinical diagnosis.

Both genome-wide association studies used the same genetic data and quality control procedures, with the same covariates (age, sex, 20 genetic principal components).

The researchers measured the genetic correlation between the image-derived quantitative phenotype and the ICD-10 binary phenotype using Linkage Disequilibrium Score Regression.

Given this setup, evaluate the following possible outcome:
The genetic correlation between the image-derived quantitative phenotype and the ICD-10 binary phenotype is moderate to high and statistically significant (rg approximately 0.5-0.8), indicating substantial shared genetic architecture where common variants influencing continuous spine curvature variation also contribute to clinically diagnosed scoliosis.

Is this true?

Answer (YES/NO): NO